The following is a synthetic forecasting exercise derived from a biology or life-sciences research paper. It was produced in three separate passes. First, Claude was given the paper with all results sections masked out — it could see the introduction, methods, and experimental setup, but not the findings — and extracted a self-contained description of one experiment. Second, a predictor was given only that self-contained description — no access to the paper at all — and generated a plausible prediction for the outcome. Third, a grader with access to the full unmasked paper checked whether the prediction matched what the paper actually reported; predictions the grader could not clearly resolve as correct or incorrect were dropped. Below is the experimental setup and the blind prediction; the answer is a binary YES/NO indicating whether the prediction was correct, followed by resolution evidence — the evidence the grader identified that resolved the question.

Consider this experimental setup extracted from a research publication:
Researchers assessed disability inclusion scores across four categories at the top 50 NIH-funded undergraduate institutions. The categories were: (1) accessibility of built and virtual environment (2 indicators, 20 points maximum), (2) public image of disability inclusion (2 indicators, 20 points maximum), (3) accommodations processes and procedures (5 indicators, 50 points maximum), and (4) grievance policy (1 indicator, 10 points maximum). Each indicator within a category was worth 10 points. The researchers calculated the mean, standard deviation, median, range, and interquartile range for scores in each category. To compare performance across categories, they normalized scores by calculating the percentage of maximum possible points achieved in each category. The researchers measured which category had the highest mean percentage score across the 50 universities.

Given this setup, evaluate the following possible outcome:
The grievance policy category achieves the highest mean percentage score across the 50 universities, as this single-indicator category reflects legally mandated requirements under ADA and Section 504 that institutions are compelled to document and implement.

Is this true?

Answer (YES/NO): YES